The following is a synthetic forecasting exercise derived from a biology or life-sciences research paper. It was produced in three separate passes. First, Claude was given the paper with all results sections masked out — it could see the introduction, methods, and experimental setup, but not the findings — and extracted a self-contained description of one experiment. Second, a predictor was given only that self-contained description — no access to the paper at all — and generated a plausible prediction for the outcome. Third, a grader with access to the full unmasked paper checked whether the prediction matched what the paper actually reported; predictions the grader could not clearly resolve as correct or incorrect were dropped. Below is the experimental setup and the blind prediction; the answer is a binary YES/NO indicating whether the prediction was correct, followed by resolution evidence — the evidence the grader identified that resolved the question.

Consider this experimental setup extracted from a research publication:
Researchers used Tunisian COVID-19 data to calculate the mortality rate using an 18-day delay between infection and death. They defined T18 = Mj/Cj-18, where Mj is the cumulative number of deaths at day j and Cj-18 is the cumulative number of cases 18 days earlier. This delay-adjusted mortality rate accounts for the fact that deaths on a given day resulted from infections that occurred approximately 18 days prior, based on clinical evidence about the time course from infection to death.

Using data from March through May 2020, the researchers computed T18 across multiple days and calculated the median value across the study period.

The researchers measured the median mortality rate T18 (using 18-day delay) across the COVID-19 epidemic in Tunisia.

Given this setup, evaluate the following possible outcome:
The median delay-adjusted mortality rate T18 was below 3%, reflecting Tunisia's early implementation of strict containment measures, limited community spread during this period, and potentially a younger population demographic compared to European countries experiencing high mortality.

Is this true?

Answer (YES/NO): NO